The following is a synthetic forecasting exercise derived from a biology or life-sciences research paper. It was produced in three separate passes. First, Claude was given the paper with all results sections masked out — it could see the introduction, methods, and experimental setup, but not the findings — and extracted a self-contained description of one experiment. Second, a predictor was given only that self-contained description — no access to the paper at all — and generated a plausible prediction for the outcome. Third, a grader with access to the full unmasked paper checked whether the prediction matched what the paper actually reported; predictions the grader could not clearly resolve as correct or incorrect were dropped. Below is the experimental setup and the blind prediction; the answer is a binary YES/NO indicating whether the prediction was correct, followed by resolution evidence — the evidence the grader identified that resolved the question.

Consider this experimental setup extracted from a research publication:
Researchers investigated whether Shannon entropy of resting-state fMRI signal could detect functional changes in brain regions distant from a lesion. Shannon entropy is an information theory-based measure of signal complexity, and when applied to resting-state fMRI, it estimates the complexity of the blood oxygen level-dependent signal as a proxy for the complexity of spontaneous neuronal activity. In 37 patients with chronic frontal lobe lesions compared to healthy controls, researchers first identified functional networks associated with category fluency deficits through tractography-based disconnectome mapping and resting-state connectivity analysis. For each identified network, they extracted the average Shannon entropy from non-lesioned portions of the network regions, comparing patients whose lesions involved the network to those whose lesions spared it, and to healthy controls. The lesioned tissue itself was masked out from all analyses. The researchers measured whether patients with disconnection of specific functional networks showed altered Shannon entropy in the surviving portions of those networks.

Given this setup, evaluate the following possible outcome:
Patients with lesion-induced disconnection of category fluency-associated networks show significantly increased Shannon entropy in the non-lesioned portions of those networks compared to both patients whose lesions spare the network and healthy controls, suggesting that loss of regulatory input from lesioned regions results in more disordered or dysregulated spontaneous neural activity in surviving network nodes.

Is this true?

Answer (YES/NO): NO